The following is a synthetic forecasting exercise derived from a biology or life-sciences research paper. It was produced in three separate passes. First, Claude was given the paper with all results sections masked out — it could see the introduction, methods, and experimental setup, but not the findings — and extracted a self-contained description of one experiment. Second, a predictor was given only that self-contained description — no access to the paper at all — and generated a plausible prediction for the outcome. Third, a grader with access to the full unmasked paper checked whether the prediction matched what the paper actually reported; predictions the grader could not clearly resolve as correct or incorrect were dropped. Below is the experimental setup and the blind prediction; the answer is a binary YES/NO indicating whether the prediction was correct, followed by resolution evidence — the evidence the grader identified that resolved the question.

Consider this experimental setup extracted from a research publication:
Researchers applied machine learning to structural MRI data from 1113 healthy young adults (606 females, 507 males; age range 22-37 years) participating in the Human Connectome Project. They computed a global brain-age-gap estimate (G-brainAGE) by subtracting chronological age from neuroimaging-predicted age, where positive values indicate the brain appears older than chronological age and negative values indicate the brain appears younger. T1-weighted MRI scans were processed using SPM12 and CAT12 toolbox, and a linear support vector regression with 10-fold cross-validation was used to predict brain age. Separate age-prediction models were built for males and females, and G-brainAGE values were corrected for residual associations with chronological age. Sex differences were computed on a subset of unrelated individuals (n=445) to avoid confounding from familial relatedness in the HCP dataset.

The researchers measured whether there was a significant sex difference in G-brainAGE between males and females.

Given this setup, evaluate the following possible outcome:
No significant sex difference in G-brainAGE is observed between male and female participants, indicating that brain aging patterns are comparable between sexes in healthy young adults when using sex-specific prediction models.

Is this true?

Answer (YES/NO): YES